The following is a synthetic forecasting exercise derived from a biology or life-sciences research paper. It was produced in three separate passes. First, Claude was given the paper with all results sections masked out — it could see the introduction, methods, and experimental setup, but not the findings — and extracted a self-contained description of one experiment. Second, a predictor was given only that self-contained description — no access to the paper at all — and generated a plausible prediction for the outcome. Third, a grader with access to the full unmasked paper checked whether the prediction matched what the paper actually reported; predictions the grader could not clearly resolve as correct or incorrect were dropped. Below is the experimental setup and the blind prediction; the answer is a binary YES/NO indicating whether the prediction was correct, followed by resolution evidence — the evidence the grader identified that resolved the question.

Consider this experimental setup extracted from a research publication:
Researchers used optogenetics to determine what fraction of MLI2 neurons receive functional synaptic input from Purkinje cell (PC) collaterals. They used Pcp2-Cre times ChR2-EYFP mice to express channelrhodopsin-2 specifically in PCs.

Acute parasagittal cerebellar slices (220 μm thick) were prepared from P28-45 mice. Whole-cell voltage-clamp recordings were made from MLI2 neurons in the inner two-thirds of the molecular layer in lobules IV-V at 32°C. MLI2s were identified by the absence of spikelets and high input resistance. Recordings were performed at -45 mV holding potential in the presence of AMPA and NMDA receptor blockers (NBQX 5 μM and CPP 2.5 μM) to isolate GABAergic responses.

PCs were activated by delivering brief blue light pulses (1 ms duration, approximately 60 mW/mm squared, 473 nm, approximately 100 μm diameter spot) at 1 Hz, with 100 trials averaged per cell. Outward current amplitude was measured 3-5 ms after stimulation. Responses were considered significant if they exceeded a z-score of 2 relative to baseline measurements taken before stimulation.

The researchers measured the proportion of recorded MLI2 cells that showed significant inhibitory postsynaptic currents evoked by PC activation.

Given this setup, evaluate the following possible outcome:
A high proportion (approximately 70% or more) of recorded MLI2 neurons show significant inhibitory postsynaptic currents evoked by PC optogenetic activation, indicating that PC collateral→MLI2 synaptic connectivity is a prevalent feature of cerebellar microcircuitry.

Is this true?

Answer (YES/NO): NO